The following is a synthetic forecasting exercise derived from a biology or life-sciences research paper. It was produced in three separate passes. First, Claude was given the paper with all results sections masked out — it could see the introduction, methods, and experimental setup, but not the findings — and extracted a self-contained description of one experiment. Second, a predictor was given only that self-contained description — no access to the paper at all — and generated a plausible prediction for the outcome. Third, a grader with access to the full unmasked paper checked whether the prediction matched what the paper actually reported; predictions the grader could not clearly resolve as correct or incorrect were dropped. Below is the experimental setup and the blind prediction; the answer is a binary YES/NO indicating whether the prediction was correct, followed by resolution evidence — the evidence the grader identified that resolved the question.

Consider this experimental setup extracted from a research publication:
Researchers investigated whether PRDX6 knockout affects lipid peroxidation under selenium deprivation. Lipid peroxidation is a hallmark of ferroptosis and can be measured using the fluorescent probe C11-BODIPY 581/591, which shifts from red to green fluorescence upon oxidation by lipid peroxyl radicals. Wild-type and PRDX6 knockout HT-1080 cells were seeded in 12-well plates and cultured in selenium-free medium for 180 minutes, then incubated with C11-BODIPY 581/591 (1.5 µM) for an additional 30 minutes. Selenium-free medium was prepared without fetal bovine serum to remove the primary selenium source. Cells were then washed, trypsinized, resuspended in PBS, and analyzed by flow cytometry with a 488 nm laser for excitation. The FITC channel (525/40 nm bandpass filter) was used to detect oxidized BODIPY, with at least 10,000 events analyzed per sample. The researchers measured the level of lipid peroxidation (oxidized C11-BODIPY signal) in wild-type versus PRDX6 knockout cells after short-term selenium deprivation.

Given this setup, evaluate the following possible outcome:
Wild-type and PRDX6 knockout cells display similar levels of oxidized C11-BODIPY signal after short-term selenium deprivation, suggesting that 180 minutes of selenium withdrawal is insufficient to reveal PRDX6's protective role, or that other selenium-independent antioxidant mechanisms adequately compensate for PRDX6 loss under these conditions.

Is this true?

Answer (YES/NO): NO